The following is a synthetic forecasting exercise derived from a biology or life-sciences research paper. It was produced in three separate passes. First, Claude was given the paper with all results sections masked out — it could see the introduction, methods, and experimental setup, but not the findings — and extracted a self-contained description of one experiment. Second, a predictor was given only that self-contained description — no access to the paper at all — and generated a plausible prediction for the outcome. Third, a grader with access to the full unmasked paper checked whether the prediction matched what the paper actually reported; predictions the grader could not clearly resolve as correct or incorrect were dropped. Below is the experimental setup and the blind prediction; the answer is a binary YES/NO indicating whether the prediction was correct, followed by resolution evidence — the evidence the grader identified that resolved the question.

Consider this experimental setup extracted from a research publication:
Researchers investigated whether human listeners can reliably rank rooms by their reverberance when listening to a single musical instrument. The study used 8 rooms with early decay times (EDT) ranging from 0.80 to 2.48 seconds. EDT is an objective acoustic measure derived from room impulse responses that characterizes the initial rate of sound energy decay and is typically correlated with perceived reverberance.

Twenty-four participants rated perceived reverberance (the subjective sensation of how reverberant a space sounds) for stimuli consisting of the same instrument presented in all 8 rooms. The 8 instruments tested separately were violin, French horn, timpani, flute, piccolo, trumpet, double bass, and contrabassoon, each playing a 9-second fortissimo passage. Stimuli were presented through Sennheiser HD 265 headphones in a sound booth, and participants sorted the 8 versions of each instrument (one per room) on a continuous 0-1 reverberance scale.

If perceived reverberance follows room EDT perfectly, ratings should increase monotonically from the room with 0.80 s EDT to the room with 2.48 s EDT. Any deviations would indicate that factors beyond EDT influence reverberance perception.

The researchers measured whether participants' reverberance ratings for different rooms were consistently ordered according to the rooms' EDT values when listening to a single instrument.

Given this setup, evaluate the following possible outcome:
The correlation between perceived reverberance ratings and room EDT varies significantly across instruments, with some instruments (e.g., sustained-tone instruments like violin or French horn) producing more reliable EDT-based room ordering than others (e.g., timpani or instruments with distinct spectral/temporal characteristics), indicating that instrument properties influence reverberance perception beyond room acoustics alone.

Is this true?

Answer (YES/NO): NO